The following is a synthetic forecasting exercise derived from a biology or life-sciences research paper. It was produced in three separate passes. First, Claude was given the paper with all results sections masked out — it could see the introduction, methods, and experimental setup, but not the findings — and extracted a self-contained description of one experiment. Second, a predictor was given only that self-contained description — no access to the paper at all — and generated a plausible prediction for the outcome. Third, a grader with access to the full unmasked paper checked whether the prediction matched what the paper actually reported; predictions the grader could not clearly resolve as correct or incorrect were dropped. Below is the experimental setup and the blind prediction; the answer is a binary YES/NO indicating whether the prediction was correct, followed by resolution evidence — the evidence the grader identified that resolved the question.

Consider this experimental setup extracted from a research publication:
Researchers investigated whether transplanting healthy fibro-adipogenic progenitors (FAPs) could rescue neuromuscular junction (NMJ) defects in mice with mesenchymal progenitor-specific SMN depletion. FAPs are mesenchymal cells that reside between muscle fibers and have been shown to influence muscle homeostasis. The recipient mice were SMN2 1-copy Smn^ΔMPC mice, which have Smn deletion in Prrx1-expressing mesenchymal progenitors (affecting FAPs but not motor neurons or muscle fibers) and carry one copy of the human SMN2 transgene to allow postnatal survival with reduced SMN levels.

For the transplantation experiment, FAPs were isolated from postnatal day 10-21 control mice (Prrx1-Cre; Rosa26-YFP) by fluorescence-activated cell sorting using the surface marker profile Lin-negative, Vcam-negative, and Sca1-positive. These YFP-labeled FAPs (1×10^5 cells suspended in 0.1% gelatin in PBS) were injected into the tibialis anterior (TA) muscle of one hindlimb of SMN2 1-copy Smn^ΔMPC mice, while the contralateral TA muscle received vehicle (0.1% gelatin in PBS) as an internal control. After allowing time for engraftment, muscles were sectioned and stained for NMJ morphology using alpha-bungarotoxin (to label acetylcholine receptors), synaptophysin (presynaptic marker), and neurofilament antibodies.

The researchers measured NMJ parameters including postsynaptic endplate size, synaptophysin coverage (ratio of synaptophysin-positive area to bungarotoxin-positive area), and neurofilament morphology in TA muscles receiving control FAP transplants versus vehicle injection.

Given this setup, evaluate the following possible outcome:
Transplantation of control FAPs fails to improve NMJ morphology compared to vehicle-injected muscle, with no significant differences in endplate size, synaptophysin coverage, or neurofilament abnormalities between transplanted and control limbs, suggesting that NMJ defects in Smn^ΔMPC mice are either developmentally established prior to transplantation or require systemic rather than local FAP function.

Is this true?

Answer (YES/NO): NO